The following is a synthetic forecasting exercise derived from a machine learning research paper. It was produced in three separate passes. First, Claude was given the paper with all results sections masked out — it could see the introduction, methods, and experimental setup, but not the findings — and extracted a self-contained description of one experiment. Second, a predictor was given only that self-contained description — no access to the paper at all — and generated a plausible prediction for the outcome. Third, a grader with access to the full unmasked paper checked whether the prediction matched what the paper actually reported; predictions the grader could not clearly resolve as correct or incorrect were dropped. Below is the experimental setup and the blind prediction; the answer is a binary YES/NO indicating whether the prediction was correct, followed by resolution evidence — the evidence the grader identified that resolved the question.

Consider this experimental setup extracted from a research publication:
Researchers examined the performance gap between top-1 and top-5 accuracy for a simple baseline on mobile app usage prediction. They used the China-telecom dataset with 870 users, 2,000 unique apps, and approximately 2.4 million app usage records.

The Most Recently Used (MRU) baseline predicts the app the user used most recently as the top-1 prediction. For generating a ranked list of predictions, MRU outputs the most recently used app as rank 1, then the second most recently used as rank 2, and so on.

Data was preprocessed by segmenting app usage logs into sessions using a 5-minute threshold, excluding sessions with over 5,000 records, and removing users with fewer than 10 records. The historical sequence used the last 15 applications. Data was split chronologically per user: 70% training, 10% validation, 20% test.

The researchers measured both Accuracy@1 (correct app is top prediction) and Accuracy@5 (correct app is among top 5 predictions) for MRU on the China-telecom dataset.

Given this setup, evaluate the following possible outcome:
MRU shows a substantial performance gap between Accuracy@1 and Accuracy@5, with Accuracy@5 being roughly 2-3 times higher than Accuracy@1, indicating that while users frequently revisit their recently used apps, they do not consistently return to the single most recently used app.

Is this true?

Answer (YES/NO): NO